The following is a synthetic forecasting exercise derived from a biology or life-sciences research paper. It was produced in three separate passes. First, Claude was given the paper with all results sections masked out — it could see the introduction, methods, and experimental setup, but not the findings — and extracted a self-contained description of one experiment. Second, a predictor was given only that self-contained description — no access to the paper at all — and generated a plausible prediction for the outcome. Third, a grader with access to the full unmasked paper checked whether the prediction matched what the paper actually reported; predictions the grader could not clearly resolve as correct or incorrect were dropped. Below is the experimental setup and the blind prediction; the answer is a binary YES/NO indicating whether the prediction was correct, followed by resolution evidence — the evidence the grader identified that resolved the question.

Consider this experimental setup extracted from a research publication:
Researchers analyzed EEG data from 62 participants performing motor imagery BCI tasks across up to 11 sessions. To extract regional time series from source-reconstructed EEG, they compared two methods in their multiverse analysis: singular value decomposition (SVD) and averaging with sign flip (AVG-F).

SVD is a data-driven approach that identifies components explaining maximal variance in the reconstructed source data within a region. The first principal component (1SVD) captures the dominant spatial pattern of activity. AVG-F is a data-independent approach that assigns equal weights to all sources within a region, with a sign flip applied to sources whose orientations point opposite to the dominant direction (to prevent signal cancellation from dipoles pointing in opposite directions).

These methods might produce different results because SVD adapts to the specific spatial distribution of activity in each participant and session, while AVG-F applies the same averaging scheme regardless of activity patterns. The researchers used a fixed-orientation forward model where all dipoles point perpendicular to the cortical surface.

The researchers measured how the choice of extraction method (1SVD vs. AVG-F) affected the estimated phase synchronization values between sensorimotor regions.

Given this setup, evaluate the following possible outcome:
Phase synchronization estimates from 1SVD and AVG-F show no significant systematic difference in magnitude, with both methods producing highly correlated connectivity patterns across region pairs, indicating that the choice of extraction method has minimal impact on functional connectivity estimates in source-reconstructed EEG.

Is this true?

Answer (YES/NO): NO